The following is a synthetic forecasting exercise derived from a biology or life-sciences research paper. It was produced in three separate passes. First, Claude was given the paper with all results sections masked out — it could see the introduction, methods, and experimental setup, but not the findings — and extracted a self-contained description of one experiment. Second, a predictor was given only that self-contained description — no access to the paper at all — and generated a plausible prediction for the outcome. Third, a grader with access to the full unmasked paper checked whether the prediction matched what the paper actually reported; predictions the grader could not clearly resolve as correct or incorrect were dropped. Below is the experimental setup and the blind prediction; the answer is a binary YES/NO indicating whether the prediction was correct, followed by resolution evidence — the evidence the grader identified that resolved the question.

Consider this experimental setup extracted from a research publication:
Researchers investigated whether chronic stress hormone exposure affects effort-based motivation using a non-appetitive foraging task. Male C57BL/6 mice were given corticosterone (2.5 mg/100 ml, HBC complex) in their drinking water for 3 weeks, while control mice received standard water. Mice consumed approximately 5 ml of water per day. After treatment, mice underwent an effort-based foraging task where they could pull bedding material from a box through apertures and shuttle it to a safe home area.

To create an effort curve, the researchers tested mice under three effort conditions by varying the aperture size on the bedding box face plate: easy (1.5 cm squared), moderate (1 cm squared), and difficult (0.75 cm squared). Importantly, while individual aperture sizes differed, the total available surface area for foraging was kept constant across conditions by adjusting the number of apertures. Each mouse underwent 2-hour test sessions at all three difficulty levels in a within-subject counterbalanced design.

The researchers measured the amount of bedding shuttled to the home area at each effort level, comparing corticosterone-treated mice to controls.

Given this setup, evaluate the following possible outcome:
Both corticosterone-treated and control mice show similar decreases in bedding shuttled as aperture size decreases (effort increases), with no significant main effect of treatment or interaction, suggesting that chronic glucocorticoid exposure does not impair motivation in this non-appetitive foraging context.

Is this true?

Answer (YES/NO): NO